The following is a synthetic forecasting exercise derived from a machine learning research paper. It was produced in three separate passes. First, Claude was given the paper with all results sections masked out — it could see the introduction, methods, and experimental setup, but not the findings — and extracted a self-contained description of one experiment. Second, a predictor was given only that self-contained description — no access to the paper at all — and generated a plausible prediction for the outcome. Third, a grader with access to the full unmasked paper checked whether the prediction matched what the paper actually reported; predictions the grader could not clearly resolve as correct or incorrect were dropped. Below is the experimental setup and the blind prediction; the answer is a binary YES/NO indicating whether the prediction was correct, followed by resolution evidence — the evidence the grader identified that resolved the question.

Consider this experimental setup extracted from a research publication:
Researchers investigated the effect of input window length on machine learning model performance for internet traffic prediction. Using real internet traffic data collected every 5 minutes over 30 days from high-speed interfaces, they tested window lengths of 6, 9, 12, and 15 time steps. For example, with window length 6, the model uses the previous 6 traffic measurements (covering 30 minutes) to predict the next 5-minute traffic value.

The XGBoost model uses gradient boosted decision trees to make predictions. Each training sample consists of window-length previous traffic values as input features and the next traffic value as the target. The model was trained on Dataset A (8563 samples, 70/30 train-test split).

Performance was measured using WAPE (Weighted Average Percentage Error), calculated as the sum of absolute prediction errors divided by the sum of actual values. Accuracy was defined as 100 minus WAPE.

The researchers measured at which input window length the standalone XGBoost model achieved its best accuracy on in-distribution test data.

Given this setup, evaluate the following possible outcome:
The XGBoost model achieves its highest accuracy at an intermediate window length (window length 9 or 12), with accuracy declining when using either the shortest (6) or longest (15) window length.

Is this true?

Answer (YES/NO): NO